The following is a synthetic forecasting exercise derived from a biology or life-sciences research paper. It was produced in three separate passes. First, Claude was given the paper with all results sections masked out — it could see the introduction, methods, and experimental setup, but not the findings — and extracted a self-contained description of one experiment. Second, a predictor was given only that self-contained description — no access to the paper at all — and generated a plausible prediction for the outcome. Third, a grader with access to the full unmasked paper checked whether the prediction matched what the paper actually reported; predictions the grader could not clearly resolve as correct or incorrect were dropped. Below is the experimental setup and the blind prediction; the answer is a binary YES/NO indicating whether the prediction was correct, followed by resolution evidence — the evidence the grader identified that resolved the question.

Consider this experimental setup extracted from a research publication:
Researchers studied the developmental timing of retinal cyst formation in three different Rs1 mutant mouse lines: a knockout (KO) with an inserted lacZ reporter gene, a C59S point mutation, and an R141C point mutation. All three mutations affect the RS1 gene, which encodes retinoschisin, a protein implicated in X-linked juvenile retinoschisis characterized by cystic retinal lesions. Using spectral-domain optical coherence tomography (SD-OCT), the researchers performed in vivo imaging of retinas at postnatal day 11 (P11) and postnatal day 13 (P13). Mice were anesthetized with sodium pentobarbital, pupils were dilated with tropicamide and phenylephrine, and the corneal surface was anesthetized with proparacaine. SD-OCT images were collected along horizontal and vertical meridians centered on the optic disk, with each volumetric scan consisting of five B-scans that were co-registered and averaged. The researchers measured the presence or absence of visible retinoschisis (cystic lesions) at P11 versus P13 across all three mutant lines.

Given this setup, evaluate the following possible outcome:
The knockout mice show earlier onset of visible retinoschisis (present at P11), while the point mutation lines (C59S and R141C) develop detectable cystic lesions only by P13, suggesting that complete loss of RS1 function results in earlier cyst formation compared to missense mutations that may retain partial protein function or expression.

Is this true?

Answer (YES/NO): NO